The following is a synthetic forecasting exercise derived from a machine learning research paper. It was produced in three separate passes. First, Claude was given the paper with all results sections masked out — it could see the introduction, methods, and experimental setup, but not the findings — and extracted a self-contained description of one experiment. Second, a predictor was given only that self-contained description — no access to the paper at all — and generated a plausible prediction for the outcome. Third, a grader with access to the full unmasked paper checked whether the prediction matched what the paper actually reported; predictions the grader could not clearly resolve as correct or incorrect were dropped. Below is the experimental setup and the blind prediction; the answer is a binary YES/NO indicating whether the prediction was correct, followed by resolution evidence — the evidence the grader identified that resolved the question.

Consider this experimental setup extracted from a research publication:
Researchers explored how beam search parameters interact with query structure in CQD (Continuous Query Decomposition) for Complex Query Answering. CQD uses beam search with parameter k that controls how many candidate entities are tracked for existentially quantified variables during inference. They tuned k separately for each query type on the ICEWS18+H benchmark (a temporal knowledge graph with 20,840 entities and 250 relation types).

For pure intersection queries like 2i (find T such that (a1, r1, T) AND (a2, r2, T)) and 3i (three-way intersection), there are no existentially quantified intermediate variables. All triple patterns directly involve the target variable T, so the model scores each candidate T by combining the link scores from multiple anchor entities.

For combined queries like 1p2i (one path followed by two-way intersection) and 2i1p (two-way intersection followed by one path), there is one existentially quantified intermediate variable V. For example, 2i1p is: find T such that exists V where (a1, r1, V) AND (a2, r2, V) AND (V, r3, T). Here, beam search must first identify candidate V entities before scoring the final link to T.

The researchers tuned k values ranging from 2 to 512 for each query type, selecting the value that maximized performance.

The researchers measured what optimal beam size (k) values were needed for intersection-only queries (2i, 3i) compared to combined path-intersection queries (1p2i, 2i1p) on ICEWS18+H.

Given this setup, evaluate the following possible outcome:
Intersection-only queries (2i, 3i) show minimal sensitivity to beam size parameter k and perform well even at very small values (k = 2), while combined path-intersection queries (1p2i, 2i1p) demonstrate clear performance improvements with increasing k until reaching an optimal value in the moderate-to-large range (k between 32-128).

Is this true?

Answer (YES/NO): NO